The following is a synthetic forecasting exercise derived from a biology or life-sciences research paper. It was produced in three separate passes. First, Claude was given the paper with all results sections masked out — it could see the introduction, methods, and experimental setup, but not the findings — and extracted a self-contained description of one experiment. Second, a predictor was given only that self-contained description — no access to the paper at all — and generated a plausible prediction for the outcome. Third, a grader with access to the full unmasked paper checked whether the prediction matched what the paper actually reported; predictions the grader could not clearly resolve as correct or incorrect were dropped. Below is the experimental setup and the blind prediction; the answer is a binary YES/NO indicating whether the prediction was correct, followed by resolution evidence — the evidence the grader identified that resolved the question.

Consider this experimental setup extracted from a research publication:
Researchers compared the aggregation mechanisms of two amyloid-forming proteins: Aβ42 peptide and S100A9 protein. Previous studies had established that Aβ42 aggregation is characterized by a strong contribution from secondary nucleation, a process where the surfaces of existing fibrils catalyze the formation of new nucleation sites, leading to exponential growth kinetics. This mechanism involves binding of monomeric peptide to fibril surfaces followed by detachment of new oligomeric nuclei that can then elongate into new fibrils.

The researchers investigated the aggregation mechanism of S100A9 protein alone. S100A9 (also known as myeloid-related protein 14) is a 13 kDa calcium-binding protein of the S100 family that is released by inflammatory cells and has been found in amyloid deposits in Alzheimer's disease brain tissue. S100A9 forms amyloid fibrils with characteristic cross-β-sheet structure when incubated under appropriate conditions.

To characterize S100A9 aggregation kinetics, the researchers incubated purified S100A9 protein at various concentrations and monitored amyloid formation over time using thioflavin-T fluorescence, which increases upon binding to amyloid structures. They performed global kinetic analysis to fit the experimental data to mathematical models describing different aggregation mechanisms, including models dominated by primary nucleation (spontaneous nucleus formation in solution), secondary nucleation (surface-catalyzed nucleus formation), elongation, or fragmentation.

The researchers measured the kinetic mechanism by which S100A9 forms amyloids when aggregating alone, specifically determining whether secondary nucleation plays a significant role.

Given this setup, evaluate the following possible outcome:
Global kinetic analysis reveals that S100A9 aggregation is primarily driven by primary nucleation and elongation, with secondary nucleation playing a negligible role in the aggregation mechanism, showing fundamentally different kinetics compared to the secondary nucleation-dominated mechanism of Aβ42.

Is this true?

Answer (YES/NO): YES